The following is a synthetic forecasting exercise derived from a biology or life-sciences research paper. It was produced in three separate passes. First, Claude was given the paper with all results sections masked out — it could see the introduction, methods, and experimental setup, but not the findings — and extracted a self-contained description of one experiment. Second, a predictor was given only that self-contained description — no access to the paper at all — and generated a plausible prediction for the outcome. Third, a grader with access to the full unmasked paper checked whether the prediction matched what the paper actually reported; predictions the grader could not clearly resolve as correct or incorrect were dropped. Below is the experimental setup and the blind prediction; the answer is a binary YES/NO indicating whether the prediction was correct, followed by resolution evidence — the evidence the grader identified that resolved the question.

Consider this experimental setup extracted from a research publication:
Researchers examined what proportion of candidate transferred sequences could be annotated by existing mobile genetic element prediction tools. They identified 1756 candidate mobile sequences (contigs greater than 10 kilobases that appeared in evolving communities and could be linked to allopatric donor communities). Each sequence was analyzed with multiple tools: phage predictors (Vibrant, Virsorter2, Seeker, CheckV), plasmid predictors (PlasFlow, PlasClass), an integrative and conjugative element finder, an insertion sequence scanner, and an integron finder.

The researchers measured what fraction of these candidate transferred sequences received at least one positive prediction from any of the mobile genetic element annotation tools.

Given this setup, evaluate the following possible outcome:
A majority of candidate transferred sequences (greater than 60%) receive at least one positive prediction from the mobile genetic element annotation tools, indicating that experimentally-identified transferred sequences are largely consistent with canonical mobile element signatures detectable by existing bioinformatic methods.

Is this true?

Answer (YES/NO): NO